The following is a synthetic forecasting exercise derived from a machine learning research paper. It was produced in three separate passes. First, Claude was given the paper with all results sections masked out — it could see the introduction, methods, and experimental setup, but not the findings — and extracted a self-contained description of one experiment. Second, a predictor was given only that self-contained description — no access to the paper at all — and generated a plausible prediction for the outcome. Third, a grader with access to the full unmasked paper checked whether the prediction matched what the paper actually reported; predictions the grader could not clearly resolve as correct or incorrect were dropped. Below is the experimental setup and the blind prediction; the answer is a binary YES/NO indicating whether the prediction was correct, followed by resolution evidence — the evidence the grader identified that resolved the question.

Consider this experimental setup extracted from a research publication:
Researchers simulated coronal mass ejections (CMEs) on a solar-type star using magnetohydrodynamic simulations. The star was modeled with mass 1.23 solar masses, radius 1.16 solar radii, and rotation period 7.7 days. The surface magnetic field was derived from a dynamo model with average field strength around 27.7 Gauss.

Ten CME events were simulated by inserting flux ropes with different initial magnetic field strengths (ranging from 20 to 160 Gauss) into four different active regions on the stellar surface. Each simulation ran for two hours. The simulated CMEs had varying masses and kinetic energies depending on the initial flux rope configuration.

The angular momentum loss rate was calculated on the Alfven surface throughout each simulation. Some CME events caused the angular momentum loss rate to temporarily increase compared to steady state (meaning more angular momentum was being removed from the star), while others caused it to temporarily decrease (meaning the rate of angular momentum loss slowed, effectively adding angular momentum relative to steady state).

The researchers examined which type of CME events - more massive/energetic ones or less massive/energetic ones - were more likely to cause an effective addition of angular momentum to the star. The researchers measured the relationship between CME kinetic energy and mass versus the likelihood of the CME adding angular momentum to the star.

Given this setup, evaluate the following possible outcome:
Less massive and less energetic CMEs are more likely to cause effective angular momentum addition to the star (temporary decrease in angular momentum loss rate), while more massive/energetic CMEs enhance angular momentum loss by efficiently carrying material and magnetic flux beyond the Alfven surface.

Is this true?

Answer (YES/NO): NO